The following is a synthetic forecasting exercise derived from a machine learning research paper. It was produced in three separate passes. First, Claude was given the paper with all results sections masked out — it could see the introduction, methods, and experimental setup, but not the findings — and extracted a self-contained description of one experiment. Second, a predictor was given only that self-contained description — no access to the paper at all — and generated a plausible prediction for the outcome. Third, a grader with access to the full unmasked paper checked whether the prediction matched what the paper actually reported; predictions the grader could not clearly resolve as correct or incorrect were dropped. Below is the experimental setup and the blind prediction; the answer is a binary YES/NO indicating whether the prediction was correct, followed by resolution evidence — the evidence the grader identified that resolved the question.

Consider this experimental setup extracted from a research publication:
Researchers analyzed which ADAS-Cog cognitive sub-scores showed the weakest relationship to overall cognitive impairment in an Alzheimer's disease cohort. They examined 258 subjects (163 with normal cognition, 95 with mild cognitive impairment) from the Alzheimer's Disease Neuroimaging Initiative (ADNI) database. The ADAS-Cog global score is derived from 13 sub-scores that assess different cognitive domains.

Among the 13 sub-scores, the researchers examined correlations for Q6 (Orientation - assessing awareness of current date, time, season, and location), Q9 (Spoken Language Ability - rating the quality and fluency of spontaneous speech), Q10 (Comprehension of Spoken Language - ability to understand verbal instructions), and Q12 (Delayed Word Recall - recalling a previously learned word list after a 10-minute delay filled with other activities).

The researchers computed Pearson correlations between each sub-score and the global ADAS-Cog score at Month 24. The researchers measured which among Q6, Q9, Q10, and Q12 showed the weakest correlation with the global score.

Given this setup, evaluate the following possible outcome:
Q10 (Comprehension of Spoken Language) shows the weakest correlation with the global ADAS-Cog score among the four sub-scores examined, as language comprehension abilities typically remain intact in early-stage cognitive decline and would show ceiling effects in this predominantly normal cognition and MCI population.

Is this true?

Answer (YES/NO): NO